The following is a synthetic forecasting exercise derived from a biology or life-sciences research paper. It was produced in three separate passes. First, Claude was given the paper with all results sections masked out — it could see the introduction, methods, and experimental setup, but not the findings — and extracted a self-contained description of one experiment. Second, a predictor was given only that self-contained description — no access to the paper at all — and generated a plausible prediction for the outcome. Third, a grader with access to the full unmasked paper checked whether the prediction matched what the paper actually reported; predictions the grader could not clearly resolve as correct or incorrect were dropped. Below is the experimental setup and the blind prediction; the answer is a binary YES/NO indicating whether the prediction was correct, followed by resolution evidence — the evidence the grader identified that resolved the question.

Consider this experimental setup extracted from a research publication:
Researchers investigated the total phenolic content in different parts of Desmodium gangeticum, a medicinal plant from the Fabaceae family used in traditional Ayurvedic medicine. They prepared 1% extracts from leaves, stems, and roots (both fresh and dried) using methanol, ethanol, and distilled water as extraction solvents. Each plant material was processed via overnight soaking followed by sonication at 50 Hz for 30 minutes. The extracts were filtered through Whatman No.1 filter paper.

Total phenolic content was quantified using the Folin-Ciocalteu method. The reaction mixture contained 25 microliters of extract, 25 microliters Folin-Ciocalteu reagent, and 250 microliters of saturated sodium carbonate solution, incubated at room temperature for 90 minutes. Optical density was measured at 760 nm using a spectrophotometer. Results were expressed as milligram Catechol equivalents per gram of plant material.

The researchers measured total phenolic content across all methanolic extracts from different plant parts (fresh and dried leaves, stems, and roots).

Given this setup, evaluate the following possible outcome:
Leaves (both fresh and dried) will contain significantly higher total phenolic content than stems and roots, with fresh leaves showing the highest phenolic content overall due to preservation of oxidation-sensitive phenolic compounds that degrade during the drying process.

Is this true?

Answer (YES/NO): NO